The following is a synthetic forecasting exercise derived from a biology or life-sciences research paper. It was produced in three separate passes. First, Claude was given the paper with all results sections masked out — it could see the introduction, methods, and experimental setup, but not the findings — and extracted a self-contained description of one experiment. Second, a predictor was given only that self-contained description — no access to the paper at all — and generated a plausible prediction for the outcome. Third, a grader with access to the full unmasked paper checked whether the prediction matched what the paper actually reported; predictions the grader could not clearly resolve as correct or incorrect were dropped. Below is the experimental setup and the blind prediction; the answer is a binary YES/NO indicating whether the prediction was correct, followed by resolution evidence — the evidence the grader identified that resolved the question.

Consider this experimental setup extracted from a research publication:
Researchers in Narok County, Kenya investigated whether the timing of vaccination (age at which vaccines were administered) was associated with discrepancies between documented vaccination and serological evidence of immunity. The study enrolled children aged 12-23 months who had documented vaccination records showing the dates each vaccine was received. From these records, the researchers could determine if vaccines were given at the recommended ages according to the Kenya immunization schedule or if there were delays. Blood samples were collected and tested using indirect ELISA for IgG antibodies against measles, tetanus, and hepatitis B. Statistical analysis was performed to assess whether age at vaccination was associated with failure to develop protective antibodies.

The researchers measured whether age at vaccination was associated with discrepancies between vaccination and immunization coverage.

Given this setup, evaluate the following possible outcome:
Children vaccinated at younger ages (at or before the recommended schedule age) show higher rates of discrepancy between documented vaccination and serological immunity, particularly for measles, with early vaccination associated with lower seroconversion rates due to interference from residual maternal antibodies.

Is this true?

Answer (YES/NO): NO